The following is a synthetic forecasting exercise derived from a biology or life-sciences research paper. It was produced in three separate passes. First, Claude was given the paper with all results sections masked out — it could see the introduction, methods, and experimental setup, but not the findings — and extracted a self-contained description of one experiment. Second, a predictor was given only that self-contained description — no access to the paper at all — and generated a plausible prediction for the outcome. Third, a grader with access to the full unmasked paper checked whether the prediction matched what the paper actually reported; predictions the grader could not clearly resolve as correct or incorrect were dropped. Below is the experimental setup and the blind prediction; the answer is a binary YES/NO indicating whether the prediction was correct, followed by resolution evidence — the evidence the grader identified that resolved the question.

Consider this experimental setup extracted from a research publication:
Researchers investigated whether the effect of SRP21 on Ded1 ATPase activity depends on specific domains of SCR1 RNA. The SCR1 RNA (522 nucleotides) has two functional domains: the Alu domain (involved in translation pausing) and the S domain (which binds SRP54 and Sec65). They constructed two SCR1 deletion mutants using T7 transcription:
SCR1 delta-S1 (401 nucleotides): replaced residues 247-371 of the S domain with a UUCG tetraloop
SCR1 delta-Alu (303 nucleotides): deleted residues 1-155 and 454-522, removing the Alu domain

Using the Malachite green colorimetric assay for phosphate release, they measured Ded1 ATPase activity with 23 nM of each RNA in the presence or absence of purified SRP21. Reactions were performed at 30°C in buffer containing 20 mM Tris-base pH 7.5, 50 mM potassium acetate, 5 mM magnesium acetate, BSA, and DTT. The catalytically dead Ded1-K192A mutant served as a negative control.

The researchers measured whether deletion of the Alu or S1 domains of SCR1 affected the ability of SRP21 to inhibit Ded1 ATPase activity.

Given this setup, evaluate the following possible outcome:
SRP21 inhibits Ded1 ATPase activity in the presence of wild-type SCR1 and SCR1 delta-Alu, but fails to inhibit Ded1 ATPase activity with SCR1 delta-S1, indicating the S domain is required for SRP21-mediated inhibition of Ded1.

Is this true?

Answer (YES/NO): NO